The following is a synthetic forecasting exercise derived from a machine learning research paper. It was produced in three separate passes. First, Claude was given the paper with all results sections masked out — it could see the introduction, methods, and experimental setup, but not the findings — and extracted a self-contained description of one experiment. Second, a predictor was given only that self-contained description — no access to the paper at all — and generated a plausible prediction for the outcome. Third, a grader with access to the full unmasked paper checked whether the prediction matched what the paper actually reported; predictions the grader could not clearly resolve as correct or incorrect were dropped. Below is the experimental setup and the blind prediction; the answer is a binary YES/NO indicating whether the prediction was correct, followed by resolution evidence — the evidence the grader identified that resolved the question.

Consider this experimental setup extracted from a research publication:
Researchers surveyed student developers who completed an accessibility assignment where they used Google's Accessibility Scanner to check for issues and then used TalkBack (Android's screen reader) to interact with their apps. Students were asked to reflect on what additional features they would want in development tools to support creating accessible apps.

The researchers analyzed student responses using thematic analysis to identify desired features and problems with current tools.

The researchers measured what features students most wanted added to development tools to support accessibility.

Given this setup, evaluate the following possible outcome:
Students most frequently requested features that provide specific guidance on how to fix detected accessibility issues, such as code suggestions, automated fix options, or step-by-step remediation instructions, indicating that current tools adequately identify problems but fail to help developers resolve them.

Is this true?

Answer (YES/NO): NO